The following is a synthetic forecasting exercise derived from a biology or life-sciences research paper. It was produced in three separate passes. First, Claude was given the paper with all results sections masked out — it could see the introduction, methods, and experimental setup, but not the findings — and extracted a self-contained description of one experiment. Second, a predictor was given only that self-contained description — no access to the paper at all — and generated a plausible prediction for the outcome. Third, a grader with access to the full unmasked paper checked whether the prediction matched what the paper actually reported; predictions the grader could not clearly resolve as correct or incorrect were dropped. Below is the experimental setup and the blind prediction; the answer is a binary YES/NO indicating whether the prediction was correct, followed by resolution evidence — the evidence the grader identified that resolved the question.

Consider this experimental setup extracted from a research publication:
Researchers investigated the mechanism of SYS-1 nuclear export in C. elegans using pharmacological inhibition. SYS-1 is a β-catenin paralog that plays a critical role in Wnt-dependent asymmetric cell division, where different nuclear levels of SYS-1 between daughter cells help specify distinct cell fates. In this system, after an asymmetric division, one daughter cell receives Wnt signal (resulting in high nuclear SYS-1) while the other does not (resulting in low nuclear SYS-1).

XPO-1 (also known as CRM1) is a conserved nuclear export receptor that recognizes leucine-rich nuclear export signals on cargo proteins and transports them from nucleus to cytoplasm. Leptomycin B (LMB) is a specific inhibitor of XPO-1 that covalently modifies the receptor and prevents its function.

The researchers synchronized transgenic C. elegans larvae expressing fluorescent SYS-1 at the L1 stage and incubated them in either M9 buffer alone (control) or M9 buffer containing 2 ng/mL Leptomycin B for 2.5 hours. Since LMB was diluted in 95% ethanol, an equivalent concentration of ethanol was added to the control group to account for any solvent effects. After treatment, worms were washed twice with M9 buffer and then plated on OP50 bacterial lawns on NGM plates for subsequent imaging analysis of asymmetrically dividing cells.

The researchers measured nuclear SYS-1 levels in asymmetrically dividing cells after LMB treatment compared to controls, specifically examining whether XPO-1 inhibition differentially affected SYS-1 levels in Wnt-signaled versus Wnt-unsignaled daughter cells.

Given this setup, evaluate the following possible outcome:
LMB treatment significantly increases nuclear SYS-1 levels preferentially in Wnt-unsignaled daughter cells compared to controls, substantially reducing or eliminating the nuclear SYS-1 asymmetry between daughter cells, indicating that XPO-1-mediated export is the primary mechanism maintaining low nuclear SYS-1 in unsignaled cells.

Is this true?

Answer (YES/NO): YES